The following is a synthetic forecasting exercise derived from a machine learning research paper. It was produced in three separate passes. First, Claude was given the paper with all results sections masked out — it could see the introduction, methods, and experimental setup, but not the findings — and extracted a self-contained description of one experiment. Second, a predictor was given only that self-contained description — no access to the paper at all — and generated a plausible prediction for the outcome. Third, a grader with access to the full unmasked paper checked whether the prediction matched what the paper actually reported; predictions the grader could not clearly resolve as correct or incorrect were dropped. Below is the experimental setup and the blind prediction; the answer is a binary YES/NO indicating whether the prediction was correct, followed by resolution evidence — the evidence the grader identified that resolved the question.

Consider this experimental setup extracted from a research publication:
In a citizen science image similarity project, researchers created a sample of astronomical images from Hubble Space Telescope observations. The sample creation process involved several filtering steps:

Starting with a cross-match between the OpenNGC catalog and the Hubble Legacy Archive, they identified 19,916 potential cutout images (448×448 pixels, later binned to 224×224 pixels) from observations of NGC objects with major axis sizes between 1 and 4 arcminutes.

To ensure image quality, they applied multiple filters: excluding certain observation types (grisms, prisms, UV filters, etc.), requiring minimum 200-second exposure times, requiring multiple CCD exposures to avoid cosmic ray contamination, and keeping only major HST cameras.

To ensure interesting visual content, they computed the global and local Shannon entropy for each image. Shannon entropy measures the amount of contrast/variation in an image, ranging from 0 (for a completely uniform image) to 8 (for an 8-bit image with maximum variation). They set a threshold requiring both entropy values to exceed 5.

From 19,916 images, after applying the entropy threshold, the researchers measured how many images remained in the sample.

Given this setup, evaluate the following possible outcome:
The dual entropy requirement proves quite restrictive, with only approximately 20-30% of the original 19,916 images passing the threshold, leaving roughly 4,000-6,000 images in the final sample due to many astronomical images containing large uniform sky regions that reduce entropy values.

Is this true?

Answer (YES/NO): NO